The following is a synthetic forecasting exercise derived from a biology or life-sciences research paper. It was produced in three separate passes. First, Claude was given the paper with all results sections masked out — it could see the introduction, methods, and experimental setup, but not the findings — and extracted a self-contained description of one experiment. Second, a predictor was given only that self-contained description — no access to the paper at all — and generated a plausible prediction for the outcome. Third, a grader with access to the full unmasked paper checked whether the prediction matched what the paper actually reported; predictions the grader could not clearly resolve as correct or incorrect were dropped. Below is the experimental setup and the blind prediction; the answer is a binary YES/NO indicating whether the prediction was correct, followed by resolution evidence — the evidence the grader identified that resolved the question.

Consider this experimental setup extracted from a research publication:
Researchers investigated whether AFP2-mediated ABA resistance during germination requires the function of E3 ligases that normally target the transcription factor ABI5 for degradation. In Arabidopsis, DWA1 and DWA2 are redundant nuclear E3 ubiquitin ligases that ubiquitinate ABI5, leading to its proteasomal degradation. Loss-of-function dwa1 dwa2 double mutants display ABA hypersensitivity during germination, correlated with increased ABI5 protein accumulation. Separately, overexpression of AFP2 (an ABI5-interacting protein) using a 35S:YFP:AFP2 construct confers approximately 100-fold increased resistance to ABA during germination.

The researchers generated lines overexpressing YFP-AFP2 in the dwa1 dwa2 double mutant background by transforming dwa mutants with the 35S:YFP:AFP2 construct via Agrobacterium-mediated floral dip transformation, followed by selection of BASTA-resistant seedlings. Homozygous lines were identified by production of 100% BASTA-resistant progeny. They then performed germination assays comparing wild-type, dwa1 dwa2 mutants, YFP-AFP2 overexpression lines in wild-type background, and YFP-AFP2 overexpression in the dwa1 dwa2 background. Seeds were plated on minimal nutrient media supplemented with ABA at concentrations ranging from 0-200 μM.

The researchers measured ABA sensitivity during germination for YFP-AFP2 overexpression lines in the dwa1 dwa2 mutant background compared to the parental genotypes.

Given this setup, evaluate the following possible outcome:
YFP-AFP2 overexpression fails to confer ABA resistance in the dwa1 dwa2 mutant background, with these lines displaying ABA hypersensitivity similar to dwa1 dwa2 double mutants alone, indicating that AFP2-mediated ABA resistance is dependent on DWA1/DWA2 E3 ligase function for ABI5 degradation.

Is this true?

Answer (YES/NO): NO